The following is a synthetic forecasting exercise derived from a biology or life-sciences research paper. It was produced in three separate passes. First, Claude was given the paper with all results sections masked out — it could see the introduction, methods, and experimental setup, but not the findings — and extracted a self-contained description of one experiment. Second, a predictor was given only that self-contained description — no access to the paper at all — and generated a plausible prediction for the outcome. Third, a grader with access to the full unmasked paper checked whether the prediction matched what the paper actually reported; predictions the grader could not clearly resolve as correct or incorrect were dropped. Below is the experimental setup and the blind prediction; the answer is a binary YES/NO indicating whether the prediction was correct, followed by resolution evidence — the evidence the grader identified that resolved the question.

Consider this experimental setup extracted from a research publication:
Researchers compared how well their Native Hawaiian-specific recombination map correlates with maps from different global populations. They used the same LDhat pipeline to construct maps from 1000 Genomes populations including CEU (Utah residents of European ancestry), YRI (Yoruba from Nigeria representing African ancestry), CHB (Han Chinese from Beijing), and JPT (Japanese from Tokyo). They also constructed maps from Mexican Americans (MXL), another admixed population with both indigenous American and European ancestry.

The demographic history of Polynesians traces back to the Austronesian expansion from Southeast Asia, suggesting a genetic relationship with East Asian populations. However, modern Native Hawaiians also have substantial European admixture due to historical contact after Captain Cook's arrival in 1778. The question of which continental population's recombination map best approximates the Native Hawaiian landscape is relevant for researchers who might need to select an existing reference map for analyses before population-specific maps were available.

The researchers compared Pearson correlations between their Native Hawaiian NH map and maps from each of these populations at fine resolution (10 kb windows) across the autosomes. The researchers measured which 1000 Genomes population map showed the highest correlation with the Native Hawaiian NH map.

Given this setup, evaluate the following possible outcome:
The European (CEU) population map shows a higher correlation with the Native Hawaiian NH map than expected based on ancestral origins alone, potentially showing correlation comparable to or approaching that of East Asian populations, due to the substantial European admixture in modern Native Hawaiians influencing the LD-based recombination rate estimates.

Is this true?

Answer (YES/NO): YES